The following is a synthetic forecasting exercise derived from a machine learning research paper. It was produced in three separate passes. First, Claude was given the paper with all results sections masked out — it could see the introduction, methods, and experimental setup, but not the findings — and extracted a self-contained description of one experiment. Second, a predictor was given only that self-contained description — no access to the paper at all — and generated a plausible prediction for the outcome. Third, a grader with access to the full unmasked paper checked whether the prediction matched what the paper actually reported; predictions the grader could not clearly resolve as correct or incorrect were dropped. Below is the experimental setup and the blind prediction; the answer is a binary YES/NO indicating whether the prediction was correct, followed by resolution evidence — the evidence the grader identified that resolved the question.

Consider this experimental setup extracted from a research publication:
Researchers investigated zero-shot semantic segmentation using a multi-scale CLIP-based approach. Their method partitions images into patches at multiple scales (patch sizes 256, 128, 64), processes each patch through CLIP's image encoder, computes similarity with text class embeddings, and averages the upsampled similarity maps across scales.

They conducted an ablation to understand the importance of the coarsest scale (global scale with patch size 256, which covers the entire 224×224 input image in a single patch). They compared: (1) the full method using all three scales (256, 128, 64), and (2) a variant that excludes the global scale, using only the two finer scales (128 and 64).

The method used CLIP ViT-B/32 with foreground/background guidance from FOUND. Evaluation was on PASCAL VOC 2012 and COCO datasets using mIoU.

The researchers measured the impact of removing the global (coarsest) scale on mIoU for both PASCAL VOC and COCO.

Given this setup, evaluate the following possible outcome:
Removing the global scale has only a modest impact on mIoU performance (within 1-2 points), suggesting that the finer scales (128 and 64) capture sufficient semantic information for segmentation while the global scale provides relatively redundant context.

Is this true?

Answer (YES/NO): NO